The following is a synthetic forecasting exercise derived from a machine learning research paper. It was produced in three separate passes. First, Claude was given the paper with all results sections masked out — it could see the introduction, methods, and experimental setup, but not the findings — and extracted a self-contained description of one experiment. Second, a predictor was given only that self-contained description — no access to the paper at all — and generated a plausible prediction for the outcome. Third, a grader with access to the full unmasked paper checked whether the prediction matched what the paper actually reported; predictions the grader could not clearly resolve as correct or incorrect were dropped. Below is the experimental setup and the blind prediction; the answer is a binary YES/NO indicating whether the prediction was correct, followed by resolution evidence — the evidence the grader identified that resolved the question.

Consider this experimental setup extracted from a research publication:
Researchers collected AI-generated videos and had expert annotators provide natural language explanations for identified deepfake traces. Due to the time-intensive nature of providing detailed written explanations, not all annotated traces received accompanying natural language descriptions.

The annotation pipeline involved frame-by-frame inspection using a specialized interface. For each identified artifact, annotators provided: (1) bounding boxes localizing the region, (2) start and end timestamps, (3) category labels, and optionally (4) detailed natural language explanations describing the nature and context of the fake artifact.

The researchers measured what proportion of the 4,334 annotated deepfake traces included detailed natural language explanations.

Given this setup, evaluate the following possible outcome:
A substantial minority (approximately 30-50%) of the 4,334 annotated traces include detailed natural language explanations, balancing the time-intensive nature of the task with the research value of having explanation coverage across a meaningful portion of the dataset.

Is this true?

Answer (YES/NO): NO